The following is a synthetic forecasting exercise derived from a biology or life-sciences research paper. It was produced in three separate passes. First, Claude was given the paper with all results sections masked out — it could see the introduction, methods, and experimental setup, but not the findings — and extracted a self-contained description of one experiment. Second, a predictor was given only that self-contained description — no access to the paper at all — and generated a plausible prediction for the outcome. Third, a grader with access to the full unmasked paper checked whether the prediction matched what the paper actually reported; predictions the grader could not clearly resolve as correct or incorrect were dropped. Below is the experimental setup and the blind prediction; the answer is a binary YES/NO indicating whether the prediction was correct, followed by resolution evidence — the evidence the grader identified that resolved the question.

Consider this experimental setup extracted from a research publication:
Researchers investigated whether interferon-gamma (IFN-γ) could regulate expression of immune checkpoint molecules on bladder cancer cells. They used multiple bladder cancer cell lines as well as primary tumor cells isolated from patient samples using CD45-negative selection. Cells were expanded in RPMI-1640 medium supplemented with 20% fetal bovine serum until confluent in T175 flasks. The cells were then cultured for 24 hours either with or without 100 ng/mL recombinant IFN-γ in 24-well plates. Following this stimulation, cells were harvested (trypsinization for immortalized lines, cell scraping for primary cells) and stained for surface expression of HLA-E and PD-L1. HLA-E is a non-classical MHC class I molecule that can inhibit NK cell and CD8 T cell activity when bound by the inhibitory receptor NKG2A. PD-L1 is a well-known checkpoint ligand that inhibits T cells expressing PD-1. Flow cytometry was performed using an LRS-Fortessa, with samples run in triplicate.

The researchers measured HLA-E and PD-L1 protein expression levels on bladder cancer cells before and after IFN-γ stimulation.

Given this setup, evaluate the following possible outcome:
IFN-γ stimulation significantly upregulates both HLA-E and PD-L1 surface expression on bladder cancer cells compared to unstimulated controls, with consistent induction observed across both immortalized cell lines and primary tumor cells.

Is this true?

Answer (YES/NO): YES